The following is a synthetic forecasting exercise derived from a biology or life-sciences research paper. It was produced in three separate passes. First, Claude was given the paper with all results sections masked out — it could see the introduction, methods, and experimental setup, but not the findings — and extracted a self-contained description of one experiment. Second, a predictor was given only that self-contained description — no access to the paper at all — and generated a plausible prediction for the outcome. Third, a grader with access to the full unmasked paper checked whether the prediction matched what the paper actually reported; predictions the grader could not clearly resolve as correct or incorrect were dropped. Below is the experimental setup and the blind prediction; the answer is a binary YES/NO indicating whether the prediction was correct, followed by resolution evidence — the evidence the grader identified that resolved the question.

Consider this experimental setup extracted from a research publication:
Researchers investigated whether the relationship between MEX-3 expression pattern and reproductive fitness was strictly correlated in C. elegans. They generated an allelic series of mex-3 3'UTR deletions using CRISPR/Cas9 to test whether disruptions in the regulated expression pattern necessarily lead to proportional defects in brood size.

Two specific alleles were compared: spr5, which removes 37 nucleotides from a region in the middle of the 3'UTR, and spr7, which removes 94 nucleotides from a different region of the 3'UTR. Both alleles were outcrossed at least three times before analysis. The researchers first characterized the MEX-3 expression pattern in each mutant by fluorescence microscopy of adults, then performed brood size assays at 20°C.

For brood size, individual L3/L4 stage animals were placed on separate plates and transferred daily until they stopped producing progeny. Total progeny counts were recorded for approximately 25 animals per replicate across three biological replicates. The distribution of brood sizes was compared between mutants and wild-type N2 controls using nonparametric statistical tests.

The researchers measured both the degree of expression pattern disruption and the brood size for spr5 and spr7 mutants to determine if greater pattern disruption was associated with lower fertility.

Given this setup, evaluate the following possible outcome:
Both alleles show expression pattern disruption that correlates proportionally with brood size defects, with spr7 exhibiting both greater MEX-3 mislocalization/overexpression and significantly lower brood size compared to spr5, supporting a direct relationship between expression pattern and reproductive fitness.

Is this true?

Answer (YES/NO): NO